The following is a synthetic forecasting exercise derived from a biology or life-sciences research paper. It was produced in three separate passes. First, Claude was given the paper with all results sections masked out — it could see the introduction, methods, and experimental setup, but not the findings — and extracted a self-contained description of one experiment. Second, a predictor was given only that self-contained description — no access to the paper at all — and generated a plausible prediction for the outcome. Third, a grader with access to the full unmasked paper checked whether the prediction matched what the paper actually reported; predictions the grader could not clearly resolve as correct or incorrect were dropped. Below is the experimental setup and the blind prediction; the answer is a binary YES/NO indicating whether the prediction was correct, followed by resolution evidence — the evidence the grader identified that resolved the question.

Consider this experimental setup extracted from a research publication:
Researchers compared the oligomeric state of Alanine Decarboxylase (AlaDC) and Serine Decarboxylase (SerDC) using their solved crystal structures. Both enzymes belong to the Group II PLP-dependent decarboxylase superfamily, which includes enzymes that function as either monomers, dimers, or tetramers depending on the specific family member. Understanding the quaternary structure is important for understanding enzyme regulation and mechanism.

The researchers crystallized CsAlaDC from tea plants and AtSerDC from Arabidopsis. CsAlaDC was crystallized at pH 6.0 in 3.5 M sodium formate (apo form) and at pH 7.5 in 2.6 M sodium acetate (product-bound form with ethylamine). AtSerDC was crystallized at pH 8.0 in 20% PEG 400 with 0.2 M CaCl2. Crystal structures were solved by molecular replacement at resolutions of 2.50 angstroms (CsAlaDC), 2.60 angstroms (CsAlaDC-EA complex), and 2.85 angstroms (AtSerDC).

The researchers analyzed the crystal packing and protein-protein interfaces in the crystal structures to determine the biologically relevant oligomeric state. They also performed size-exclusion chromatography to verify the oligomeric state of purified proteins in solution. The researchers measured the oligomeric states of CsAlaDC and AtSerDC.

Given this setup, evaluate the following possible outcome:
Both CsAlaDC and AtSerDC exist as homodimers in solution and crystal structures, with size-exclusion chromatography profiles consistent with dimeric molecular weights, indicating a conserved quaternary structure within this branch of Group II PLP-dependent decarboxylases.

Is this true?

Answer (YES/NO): YES